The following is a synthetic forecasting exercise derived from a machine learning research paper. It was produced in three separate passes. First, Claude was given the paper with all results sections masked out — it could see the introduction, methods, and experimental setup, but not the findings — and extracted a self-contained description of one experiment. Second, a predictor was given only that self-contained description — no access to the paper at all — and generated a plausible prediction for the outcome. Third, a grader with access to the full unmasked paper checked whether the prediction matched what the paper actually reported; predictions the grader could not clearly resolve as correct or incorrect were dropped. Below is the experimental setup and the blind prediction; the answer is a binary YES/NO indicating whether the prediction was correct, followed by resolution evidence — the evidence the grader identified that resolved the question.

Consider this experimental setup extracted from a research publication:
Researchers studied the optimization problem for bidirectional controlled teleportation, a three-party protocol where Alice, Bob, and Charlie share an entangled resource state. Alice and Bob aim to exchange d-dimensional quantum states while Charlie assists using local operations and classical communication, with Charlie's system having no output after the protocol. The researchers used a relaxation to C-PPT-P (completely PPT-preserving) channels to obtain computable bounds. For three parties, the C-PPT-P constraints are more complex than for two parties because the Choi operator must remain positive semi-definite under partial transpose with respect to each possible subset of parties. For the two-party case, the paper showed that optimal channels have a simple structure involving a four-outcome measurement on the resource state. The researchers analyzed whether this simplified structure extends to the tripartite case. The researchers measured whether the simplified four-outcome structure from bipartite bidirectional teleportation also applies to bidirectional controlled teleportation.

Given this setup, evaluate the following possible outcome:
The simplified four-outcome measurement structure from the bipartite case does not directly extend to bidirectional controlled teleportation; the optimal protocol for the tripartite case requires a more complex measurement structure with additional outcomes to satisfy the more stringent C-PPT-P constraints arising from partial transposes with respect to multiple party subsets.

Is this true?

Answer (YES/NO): NO